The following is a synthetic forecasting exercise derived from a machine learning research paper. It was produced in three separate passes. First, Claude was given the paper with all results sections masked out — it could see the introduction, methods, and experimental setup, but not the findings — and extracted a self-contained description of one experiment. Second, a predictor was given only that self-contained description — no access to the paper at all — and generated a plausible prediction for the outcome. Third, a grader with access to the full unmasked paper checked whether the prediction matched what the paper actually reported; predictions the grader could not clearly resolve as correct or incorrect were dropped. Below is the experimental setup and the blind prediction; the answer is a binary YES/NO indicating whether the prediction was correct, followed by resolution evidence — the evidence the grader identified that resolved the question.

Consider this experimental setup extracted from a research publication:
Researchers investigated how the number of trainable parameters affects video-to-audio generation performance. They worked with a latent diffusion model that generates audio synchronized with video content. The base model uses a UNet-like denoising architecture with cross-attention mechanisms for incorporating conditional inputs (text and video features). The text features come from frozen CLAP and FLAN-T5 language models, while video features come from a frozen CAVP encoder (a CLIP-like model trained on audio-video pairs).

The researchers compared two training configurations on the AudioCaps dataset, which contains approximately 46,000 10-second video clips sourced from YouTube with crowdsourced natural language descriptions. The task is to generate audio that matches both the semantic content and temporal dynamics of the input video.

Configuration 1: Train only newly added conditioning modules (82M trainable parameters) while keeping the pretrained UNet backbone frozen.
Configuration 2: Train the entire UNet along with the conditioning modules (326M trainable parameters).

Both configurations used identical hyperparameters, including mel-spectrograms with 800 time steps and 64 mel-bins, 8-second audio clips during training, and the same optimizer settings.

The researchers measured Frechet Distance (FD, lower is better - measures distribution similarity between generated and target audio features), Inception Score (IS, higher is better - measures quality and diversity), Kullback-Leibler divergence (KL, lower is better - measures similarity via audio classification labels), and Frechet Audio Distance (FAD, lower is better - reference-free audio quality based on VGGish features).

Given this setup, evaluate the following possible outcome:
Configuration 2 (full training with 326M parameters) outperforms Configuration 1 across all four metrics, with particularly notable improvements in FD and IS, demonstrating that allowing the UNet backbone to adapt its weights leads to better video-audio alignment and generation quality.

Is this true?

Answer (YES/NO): NO